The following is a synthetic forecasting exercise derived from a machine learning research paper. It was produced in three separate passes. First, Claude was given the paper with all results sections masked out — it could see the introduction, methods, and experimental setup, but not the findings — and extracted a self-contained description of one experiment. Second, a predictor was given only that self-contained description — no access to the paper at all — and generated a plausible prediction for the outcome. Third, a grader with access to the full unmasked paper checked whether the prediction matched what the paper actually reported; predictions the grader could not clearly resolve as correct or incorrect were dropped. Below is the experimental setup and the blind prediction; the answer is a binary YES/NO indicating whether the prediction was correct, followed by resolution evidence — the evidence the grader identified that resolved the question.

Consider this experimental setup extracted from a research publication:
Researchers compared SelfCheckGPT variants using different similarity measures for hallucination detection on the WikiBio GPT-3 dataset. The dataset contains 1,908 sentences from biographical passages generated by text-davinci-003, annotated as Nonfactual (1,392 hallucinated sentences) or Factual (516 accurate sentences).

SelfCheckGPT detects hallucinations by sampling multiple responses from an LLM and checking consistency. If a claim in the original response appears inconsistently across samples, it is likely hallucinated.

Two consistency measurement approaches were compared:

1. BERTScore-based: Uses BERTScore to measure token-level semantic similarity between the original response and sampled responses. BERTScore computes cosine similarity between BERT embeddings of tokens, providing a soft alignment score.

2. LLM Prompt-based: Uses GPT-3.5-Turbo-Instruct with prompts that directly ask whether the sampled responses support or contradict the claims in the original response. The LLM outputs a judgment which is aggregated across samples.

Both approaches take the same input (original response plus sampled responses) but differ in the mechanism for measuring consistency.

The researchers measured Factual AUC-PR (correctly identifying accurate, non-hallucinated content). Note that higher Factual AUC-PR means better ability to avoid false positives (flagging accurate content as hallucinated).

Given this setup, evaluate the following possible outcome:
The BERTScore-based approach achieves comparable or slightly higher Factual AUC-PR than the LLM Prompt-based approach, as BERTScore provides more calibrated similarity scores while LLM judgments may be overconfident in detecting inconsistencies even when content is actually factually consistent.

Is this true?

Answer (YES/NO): NO